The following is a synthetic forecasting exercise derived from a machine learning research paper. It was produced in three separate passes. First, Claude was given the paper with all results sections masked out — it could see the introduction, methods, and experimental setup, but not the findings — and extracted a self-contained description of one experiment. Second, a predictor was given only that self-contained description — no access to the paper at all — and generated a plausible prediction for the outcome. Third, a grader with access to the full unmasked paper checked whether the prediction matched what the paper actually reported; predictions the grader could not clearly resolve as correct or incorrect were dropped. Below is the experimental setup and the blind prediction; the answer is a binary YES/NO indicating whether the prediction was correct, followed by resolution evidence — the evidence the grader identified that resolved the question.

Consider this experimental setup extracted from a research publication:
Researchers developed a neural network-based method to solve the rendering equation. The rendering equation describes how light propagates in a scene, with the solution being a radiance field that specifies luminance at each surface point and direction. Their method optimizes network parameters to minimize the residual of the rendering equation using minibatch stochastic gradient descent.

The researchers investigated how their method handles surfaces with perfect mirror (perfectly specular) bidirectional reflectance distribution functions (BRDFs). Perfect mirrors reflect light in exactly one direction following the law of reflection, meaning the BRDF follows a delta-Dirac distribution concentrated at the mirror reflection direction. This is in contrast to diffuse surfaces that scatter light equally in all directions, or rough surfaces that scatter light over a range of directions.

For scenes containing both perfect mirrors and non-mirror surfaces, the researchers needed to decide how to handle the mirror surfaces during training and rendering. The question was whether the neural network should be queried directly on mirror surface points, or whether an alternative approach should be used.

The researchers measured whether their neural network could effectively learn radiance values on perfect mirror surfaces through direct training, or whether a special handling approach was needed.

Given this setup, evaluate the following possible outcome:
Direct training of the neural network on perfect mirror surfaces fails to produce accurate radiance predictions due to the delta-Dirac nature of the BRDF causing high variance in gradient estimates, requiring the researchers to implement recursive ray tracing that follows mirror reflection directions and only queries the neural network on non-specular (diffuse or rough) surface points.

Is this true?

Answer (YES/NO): YES